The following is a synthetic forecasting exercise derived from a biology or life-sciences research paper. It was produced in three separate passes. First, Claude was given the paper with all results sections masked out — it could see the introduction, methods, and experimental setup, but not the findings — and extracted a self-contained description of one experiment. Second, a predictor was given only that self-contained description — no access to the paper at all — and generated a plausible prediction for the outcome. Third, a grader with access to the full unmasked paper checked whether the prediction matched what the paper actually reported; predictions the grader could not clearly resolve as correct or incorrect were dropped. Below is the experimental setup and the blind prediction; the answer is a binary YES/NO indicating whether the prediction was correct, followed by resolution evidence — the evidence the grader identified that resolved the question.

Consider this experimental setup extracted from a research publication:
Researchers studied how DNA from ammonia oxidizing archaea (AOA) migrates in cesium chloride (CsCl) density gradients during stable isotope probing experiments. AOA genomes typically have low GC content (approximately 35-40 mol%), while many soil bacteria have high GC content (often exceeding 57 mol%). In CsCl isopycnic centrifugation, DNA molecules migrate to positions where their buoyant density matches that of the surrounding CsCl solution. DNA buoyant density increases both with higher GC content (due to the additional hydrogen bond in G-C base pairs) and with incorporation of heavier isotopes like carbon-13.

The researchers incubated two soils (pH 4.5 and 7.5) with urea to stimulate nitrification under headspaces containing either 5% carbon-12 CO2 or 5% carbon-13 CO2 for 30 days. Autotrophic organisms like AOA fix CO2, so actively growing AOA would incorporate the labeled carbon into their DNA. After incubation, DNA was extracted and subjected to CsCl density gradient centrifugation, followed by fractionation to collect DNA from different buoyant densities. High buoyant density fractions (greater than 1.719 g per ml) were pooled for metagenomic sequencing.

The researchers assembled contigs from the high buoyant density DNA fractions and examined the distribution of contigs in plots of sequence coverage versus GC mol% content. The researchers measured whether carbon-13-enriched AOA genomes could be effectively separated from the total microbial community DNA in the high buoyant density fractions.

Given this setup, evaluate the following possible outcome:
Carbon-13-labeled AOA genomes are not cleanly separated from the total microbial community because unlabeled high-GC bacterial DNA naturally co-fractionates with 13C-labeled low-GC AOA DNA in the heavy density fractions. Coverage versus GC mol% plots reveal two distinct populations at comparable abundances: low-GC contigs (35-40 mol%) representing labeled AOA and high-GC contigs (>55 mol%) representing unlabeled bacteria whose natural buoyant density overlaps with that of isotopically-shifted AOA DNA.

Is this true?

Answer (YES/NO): NO